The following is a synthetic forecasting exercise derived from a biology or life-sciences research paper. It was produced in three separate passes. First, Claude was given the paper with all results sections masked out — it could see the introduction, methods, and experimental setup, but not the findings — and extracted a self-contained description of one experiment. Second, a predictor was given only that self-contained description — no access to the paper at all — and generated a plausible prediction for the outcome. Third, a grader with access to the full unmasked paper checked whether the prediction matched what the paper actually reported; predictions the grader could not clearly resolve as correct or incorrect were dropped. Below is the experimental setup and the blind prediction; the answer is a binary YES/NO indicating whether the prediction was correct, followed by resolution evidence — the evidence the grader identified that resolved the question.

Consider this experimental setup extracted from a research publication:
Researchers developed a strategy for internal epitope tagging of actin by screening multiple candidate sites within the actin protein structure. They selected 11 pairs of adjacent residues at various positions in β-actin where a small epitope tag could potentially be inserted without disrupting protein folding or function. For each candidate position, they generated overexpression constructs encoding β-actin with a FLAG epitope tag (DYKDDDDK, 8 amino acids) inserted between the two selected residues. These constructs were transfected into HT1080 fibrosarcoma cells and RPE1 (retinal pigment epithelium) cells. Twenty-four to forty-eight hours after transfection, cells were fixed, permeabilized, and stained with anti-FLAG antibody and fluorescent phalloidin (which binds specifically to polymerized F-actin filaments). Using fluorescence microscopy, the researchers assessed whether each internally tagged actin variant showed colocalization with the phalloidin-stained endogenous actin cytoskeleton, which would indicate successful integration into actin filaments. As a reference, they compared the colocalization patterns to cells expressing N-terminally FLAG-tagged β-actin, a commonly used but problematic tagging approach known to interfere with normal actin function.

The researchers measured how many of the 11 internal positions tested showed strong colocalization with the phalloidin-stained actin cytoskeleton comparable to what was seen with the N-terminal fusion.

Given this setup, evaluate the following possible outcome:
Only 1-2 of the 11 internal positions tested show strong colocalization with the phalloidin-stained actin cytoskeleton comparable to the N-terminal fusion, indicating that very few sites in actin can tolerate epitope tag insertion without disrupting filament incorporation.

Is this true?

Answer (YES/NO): YES